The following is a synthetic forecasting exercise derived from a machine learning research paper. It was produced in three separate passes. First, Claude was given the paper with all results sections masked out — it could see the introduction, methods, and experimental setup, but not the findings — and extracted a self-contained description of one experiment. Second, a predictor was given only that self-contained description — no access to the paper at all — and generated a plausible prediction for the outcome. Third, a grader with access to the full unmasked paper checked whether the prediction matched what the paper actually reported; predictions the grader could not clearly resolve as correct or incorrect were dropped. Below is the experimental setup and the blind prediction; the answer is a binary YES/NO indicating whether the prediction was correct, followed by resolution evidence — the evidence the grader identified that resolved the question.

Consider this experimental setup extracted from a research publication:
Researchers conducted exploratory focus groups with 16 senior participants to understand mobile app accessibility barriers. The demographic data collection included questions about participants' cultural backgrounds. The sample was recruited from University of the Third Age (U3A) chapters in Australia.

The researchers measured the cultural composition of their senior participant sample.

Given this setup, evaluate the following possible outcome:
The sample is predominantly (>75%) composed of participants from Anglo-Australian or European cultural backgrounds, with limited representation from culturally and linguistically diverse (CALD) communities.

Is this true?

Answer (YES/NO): YES